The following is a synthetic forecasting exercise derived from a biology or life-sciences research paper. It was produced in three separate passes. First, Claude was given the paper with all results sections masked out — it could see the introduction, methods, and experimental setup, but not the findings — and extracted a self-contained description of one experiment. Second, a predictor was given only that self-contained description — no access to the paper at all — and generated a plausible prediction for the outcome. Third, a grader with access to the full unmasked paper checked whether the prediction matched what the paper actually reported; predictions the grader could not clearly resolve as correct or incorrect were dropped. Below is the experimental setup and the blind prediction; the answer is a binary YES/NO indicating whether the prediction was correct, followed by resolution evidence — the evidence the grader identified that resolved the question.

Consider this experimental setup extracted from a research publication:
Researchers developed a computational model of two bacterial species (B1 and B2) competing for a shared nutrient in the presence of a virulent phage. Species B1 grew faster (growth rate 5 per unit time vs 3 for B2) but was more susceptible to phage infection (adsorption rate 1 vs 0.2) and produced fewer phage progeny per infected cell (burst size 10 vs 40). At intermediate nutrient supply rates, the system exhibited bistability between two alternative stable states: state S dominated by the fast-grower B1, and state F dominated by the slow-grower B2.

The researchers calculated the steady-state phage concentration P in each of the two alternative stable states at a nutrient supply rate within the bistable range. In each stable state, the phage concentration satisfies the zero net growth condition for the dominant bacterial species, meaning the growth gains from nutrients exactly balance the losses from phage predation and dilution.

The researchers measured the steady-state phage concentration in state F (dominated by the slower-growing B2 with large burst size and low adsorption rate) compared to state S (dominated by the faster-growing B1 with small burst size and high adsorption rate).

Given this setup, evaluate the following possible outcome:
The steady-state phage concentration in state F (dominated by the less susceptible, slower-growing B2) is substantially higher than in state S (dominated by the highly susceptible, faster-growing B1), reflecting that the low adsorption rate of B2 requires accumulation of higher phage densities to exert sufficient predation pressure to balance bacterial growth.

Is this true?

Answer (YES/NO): YES